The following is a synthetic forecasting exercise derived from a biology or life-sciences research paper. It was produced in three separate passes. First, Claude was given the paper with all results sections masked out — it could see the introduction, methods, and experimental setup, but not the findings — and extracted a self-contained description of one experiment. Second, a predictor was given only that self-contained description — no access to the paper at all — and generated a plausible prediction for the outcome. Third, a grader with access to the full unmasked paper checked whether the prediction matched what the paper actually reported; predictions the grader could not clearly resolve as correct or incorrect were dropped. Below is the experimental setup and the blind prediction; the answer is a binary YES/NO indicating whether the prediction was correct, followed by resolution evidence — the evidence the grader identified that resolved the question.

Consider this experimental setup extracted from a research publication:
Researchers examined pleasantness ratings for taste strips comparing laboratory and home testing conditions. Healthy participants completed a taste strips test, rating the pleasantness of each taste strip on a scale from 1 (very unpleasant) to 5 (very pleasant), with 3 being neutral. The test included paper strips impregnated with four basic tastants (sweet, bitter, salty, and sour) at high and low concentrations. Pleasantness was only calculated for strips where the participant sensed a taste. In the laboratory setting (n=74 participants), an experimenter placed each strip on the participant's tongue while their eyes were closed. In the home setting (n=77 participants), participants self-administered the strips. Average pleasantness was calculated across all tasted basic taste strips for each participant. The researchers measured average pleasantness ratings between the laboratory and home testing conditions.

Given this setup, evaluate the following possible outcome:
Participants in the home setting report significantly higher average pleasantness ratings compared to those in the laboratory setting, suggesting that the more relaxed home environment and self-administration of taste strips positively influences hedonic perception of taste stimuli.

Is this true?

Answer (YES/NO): NO